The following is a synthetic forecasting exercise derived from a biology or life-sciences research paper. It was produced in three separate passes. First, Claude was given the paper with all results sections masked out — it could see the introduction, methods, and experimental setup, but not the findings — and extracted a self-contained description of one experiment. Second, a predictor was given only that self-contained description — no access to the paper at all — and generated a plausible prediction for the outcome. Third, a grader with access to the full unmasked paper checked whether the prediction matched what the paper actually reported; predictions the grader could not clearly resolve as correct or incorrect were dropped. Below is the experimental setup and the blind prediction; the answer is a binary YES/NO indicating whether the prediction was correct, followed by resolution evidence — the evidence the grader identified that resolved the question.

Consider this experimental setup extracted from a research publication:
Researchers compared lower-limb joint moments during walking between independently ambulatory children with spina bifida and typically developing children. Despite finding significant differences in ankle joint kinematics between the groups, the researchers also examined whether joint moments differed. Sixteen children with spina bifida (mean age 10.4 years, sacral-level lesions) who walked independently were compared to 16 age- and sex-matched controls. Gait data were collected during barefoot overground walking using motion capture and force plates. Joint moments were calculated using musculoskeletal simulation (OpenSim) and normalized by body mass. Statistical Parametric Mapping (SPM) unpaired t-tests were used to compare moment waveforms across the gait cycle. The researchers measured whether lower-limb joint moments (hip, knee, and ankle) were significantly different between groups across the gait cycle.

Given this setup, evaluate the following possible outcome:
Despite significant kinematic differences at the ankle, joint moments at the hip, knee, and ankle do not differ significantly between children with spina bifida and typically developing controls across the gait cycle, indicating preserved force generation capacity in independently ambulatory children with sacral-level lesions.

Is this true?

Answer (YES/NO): NO